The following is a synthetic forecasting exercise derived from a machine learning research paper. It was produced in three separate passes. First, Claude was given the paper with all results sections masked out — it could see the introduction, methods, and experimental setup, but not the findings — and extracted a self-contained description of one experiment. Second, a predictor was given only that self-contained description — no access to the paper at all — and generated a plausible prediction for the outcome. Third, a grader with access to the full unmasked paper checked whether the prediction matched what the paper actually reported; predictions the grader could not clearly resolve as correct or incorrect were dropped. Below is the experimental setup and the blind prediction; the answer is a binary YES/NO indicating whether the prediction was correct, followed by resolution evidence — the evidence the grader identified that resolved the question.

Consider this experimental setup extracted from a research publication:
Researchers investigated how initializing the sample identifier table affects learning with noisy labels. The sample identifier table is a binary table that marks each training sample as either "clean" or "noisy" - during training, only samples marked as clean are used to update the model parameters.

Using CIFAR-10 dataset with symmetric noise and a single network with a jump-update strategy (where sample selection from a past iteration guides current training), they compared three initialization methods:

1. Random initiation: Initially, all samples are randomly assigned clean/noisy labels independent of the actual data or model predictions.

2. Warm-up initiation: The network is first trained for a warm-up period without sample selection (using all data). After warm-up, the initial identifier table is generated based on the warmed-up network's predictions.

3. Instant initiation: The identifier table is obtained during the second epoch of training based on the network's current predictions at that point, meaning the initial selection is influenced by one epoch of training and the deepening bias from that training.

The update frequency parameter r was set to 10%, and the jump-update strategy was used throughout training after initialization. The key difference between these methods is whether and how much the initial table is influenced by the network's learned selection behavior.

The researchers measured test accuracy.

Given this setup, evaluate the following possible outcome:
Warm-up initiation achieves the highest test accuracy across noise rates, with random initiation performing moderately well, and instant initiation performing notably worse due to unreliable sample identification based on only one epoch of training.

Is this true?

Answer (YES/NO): NO